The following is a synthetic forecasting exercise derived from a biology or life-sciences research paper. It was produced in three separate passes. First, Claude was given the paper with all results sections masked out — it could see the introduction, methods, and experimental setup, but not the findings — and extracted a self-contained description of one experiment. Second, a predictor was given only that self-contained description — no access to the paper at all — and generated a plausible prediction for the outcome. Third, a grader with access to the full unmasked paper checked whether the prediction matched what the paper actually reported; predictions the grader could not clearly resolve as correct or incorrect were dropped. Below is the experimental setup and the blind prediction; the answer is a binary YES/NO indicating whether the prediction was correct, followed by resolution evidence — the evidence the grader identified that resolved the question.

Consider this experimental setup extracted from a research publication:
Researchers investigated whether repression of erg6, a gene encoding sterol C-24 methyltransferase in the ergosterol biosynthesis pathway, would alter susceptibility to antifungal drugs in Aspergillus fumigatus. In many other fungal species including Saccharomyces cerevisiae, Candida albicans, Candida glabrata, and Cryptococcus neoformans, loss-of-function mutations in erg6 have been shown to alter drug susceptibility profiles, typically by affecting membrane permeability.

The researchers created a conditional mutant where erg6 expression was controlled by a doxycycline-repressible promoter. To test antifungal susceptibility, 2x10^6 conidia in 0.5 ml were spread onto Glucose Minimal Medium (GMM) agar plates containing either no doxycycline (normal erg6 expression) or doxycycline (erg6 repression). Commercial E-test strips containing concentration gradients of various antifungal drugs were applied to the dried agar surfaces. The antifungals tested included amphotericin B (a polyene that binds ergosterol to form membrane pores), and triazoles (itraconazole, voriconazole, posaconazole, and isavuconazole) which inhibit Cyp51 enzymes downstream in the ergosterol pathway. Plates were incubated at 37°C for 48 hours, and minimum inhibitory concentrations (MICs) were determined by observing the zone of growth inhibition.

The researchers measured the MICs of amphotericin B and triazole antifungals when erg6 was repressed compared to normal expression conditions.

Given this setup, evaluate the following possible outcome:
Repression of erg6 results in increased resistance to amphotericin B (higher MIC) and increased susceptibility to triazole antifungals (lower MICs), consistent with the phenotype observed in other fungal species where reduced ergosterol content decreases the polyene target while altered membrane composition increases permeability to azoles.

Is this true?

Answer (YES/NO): NO